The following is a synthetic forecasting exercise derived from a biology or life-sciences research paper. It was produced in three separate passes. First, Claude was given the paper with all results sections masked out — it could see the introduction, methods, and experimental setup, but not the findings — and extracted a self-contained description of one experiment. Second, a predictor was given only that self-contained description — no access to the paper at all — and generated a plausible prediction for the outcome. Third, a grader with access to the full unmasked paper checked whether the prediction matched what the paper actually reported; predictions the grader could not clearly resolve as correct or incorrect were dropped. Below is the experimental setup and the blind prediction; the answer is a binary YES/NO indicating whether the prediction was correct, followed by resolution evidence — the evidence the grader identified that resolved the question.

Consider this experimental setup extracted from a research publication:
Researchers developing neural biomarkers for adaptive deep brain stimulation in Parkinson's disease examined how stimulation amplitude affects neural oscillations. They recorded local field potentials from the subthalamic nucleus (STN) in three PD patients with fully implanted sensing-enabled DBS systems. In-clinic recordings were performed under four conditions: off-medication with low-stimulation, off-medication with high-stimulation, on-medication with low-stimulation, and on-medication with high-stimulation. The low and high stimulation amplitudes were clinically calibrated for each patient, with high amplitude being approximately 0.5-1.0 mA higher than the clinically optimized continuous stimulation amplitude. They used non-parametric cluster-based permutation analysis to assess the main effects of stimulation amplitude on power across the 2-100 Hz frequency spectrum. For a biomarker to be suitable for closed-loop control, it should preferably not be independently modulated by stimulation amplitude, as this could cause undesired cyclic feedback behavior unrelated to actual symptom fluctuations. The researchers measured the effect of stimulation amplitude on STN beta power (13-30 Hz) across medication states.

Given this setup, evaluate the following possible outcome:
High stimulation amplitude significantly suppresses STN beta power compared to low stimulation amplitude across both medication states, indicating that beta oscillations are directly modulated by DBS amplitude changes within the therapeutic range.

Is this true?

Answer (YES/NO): NO